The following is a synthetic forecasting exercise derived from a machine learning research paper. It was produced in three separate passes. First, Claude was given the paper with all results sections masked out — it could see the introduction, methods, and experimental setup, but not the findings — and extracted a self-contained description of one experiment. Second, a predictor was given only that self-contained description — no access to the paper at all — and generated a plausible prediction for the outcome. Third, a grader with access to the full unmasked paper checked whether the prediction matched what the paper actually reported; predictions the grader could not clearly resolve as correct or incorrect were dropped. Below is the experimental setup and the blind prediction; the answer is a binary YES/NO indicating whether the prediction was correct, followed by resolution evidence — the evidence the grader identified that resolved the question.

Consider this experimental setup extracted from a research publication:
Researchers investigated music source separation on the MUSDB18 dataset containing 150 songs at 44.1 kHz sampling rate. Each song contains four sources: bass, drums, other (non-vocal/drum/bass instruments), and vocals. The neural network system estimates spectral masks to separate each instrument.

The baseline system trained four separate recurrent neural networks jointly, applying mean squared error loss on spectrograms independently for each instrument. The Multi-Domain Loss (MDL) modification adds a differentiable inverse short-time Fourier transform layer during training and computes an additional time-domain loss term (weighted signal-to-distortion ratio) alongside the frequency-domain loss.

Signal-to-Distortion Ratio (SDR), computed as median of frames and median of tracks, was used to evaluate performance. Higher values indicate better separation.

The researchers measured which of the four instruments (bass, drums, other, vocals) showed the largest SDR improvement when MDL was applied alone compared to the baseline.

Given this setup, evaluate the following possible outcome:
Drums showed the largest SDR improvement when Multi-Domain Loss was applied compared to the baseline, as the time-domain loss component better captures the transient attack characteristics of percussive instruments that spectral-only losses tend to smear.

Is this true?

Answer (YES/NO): NO